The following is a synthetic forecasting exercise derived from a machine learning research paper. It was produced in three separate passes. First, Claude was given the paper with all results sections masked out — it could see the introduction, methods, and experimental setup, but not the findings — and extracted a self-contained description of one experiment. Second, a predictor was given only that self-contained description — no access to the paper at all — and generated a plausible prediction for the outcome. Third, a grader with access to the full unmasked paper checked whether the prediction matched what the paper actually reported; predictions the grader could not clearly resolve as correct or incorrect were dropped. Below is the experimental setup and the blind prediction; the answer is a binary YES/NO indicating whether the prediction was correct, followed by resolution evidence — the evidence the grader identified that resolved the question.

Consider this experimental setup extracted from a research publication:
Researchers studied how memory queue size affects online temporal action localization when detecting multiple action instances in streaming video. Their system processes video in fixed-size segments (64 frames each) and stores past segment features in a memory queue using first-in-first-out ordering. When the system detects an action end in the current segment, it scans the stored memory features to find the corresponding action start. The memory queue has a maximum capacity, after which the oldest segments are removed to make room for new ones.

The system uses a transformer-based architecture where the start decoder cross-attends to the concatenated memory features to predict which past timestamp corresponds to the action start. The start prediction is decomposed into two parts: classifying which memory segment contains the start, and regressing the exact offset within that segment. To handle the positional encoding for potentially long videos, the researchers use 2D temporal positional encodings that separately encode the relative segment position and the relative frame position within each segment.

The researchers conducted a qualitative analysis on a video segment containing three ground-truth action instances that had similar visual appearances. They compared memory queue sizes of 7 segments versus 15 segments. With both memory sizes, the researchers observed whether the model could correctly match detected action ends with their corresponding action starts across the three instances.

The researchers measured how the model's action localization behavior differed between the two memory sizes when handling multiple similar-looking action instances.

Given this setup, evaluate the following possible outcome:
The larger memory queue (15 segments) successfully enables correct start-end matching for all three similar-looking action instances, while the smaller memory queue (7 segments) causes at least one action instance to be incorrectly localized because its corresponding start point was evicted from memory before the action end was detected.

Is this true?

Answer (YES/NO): NO